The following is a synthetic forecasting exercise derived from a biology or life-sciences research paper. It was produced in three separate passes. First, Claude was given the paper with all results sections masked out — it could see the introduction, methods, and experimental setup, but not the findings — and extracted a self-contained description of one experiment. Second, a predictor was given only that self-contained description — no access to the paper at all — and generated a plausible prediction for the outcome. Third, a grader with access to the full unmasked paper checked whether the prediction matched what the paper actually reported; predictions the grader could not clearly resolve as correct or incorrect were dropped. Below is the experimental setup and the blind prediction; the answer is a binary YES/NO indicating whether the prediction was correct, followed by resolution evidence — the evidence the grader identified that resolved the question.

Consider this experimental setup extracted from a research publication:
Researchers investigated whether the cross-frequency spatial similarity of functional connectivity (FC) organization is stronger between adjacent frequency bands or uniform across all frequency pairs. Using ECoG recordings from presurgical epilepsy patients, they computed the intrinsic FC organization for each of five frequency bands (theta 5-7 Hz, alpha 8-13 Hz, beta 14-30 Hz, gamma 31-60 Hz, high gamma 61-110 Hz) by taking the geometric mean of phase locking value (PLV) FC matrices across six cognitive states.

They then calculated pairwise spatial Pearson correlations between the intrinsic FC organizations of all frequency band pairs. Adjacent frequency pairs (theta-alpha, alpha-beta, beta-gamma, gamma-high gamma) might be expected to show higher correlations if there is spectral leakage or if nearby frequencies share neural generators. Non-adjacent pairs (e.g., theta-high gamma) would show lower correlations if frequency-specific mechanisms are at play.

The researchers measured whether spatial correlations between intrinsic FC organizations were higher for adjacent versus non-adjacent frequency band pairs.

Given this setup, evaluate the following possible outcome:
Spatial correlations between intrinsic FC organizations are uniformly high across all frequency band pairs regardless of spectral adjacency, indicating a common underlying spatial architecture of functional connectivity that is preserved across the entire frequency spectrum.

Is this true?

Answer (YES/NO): YES